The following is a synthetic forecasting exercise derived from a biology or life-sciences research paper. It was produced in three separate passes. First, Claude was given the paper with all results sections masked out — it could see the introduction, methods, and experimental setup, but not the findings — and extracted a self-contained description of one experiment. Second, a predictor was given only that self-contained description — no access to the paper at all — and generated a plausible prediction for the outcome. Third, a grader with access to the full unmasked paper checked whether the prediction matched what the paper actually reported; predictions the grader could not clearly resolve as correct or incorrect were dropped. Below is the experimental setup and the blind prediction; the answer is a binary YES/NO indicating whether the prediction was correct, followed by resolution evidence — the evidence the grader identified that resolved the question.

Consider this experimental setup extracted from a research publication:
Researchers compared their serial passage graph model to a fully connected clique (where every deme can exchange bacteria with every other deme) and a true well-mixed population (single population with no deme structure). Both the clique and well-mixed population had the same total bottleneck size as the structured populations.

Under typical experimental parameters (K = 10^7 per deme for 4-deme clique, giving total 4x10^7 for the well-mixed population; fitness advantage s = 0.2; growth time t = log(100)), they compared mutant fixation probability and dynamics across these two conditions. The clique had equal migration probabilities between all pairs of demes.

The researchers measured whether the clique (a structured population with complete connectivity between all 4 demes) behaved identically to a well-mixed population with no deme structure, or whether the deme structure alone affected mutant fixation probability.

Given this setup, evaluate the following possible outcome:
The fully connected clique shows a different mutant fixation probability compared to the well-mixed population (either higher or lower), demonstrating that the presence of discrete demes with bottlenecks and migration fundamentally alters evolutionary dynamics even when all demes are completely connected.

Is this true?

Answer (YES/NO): NO